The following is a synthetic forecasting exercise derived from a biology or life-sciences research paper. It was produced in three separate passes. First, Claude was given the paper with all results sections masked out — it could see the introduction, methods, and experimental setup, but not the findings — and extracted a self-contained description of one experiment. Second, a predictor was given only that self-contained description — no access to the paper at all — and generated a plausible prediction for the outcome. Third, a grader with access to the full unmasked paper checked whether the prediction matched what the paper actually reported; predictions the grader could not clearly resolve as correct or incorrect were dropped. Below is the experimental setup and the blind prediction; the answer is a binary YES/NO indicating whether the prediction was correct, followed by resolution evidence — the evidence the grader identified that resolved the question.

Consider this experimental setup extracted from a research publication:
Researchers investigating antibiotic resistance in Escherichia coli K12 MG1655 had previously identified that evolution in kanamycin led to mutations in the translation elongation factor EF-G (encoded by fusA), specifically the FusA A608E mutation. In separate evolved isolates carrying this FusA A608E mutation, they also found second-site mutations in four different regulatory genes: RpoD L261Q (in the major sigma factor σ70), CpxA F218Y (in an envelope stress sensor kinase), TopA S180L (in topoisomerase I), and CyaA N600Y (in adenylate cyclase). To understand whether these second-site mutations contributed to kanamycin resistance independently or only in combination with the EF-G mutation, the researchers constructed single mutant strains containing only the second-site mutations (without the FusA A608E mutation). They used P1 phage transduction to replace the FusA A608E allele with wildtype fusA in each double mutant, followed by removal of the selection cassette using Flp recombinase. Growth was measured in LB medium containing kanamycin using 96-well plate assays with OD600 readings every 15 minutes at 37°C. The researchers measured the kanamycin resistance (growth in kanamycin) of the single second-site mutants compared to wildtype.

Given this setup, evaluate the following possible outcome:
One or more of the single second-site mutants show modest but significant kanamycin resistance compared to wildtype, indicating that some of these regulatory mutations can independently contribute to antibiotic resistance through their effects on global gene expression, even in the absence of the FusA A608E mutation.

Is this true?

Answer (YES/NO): NO